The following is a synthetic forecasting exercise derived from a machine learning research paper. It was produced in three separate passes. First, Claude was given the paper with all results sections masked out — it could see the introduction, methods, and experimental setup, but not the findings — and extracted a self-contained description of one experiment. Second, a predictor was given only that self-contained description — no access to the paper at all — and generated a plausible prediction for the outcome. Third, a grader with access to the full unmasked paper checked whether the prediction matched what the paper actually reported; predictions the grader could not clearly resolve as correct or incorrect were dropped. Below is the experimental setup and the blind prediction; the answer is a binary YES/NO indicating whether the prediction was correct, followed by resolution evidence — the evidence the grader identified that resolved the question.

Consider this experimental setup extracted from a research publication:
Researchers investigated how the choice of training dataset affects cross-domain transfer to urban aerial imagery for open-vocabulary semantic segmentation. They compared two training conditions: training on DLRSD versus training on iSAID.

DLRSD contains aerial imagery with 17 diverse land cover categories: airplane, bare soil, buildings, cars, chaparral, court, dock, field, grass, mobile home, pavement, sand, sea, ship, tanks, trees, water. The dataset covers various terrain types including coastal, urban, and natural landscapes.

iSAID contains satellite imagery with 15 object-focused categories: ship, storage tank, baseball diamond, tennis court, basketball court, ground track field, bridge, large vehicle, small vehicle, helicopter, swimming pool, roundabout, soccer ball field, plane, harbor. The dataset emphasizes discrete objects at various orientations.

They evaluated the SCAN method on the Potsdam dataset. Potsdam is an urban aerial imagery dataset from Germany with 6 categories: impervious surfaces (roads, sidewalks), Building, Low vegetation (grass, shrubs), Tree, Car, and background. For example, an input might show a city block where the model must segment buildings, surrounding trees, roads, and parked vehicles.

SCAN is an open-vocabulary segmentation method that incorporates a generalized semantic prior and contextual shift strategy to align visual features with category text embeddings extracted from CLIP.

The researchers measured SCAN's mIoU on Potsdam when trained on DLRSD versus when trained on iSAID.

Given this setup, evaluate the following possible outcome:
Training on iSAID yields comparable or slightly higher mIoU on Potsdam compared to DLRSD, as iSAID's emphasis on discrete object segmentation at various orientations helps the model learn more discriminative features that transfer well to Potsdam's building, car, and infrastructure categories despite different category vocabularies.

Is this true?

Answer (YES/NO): NO